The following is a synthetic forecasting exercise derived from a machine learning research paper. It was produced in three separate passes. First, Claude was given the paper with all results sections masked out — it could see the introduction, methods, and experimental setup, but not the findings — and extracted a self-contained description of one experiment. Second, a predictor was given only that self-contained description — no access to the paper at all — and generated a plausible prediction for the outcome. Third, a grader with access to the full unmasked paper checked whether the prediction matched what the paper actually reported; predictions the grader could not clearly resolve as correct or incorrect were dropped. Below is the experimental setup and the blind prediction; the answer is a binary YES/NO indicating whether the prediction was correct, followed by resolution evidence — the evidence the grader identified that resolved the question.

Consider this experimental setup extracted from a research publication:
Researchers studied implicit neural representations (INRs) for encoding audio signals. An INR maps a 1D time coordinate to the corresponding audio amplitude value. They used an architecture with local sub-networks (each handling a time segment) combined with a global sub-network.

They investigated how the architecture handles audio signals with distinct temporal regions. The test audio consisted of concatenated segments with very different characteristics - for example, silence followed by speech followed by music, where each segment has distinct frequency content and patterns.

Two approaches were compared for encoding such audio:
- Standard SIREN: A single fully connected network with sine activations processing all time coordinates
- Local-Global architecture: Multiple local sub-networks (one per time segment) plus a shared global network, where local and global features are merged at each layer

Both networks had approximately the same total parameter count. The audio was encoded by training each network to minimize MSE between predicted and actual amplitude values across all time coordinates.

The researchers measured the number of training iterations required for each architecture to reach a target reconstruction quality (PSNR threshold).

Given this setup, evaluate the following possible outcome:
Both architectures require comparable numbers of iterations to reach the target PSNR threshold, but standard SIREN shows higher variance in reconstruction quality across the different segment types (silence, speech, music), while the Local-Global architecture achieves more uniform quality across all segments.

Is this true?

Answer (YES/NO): NO